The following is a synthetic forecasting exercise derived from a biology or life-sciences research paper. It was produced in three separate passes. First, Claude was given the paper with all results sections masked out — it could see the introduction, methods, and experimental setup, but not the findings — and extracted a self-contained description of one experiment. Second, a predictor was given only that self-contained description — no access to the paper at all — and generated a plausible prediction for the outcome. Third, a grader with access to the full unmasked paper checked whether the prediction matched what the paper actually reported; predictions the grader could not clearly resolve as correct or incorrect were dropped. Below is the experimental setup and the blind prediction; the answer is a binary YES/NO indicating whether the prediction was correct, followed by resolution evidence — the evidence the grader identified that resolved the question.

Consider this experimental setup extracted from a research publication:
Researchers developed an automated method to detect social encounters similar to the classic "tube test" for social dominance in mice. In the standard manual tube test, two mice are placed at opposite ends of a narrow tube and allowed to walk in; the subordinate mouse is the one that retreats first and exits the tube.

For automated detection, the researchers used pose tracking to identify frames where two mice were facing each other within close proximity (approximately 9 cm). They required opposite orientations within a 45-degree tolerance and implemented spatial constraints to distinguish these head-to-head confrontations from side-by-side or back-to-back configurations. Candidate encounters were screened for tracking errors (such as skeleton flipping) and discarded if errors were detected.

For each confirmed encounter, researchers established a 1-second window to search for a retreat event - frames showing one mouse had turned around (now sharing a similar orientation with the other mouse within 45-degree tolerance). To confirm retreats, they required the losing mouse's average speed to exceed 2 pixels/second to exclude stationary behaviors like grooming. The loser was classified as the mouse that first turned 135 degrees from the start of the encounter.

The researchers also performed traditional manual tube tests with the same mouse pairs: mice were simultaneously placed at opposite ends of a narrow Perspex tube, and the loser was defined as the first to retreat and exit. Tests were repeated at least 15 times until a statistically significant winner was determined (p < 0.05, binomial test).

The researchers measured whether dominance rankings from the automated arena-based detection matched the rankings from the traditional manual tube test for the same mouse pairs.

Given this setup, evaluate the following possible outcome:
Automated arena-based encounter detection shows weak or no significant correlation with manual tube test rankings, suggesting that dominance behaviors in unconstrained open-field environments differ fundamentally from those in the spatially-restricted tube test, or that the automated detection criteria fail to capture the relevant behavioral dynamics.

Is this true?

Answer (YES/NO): NO